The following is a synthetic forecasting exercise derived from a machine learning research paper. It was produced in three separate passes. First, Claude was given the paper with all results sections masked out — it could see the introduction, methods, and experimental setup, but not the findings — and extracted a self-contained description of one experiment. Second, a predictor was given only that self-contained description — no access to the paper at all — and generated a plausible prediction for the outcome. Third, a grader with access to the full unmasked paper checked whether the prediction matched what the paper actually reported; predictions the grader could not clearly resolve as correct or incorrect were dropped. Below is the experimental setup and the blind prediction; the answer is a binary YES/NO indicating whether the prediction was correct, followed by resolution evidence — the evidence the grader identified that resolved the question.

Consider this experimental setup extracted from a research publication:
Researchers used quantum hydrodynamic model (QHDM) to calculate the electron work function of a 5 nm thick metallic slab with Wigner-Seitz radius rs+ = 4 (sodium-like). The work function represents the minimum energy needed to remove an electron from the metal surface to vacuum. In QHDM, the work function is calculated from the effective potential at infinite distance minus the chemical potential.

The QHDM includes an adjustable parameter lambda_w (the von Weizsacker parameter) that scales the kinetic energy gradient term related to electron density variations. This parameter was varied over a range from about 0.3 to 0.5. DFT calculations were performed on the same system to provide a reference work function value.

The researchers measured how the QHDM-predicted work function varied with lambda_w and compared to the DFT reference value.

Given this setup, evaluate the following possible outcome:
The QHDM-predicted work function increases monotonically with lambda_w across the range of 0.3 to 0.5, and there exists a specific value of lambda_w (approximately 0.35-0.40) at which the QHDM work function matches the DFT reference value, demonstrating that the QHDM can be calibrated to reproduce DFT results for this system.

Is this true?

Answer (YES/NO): NO